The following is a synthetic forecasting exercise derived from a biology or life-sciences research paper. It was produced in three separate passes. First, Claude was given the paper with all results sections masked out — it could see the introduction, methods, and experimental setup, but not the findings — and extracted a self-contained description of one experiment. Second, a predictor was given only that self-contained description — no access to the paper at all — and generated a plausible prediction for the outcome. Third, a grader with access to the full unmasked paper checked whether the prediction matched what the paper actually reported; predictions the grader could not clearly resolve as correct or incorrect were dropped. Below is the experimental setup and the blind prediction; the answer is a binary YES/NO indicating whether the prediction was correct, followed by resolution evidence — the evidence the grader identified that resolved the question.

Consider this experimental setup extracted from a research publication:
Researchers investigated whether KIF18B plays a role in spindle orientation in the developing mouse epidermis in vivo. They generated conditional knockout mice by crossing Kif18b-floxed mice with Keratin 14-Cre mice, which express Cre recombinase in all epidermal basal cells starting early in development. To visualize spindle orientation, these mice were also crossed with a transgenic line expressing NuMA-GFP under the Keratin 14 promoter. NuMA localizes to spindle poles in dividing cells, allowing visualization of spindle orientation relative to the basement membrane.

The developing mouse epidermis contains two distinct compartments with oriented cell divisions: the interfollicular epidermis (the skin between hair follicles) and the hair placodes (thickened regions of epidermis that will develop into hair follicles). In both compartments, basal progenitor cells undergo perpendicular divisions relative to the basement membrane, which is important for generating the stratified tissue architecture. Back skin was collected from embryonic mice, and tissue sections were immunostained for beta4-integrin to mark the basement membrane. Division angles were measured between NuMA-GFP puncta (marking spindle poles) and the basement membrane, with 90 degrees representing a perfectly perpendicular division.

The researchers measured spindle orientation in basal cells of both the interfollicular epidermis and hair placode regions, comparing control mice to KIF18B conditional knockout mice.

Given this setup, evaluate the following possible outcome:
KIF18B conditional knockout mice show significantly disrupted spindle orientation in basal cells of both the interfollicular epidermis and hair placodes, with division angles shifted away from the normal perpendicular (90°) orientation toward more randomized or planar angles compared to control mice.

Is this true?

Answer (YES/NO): NO